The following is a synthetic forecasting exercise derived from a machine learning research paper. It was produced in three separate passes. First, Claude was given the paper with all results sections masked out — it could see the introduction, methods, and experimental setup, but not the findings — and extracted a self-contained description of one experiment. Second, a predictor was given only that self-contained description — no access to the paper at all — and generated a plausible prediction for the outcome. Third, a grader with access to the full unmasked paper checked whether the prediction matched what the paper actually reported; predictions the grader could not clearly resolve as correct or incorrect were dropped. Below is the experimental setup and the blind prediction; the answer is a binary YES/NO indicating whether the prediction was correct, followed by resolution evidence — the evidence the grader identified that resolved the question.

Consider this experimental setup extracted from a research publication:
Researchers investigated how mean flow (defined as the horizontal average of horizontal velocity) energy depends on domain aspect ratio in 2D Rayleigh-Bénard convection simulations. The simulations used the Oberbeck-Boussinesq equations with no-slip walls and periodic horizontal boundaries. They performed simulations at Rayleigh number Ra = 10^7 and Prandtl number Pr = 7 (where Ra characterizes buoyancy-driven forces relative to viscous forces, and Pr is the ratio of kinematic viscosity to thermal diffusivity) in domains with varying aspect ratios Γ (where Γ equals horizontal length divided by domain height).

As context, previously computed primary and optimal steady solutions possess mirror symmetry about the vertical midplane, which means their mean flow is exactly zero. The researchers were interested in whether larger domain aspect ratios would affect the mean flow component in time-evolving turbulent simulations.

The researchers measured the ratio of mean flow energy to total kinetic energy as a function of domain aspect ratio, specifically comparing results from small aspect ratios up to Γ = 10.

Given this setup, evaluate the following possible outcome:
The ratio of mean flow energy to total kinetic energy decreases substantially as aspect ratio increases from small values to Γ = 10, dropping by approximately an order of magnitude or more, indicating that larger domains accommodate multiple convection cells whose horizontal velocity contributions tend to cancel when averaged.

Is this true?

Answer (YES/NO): YES